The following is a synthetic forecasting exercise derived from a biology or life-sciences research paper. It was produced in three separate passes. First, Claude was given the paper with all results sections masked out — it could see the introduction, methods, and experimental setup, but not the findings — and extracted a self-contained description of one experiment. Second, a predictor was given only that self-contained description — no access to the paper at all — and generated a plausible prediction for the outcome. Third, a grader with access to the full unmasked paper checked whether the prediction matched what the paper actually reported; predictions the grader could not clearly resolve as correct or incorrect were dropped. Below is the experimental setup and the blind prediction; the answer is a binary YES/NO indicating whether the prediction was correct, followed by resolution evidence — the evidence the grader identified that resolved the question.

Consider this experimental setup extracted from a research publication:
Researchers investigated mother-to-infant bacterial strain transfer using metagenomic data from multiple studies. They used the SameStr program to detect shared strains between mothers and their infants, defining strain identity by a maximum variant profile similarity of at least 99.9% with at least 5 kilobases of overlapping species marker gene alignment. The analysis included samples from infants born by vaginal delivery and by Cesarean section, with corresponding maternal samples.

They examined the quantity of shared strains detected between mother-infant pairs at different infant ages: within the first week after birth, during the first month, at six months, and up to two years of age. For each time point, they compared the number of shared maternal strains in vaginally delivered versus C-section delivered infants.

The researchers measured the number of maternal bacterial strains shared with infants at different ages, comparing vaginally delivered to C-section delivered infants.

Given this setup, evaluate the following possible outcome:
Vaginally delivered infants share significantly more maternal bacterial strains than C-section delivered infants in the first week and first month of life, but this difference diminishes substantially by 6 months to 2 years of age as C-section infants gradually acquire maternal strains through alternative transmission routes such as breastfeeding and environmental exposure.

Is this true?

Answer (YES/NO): NO